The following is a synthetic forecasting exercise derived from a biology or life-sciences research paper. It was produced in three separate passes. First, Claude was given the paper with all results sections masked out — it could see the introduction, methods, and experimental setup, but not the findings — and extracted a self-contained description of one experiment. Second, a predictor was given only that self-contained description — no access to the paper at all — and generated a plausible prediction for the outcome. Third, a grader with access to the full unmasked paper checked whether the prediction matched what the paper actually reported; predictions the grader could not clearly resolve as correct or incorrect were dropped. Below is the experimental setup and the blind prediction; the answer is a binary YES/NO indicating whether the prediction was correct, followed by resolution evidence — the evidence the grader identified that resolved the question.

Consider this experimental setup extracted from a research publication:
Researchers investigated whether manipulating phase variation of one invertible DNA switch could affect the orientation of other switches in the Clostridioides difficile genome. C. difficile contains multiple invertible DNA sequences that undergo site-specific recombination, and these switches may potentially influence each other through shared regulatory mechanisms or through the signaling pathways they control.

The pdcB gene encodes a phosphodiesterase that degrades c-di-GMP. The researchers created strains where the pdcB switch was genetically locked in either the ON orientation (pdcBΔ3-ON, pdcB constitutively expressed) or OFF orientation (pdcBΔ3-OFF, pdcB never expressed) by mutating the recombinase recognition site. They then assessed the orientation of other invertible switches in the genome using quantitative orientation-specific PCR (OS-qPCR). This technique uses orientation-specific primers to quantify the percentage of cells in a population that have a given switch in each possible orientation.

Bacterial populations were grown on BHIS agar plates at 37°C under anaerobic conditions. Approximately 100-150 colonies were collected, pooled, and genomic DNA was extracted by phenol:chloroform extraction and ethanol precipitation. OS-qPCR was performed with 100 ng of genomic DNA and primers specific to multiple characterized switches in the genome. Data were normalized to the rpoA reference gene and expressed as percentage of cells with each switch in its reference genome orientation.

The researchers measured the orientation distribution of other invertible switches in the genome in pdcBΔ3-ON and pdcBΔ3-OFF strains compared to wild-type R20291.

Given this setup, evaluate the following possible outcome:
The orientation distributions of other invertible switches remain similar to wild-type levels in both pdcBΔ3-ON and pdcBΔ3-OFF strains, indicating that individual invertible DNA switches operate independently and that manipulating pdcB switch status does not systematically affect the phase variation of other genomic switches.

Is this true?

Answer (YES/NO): NO